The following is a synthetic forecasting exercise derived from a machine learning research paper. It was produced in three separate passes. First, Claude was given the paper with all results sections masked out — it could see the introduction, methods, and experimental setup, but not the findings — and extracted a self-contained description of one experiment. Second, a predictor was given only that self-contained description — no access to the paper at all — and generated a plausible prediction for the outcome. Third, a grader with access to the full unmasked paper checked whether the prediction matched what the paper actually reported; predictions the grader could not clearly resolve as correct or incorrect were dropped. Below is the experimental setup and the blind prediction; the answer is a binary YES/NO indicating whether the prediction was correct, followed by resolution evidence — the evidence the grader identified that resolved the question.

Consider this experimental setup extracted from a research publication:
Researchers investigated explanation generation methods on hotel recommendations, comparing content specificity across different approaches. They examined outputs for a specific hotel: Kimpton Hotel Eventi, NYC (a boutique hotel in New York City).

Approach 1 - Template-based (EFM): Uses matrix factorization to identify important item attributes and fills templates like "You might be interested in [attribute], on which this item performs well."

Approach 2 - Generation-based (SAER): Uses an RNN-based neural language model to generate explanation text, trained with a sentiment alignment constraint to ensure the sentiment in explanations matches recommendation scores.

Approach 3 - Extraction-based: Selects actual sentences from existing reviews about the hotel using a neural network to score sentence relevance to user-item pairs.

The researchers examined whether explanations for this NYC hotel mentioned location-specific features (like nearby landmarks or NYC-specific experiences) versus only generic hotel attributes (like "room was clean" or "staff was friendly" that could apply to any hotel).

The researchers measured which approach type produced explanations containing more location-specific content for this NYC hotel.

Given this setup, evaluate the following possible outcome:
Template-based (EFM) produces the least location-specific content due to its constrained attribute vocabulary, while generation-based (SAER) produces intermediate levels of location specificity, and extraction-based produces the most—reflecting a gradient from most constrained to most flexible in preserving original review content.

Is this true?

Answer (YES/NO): NO